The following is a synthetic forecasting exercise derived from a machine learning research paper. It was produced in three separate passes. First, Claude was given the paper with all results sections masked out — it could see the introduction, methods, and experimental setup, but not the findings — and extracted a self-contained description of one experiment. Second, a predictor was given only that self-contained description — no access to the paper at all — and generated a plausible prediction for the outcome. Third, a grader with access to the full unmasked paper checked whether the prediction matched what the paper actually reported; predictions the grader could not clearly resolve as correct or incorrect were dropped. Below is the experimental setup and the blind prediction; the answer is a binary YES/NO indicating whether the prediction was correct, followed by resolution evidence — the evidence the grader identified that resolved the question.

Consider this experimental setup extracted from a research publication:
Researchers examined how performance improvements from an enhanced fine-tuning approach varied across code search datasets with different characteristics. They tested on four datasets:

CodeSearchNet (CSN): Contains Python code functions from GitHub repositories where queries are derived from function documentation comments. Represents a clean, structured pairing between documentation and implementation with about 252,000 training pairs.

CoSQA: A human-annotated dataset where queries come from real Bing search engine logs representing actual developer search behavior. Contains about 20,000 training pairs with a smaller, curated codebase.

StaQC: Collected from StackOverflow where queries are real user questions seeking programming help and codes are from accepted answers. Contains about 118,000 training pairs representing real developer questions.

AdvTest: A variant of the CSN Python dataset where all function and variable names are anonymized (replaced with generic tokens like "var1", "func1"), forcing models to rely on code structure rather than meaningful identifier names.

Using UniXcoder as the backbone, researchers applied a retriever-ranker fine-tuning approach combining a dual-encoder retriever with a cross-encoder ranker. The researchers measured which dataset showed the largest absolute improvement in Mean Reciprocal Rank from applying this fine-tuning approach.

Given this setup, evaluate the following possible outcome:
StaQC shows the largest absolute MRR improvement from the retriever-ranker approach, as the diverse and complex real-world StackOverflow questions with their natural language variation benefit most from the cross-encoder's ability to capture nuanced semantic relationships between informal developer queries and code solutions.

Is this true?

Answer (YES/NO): YES